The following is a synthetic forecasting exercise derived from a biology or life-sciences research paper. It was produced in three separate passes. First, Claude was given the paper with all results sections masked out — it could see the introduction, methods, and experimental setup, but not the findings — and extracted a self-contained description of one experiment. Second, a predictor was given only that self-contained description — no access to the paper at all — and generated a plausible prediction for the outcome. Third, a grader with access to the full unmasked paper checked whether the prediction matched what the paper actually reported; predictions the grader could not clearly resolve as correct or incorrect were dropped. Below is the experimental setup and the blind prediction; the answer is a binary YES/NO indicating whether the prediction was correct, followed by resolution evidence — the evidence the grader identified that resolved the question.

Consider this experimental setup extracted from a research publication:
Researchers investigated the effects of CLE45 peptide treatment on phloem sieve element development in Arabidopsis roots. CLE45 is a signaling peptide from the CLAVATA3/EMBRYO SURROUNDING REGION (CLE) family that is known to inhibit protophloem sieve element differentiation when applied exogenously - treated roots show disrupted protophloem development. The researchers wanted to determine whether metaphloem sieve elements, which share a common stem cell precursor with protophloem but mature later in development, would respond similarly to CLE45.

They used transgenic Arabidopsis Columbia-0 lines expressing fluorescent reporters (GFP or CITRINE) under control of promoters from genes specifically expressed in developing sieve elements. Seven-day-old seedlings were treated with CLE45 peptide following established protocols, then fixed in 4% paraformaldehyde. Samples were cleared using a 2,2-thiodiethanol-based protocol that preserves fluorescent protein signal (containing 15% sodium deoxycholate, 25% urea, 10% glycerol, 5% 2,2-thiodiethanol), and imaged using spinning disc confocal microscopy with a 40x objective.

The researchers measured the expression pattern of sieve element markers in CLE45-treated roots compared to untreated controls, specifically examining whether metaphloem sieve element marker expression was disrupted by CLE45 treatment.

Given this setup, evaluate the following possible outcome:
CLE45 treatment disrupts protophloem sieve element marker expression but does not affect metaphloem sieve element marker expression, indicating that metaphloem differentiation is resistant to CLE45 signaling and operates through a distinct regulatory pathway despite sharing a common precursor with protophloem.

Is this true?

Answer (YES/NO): YES